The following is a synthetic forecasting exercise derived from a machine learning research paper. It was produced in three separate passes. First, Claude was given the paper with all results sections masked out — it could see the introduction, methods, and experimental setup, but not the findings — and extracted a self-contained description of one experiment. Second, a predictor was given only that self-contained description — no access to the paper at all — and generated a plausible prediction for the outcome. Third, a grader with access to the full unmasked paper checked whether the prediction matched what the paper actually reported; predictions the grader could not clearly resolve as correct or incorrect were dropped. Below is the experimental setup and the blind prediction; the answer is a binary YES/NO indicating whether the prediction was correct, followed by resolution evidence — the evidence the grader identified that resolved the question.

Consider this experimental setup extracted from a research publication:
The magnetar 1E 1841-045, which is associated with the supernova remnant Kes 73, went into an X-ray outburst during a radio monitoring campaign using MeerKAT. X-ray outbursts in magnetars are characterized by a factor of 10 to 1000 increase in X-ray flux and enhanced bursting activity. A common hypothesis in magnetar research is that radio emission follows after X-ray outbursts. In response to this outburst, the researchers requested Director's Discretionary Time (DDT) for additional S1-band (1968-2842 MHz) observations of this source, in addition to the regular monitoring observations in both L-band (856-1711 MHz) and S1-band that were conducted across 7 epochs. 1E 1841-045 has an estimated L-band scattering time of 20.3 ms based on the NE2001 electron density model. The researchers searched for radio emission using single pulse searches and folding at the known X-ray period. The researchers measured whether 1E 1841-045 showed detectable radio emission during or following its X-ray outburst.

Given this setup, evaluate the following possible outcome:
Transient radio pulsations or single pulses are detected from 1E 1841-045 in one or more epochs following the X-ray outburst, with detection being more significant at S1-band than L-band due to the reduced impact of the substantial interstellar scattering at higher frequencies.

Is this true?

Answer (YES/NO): NO